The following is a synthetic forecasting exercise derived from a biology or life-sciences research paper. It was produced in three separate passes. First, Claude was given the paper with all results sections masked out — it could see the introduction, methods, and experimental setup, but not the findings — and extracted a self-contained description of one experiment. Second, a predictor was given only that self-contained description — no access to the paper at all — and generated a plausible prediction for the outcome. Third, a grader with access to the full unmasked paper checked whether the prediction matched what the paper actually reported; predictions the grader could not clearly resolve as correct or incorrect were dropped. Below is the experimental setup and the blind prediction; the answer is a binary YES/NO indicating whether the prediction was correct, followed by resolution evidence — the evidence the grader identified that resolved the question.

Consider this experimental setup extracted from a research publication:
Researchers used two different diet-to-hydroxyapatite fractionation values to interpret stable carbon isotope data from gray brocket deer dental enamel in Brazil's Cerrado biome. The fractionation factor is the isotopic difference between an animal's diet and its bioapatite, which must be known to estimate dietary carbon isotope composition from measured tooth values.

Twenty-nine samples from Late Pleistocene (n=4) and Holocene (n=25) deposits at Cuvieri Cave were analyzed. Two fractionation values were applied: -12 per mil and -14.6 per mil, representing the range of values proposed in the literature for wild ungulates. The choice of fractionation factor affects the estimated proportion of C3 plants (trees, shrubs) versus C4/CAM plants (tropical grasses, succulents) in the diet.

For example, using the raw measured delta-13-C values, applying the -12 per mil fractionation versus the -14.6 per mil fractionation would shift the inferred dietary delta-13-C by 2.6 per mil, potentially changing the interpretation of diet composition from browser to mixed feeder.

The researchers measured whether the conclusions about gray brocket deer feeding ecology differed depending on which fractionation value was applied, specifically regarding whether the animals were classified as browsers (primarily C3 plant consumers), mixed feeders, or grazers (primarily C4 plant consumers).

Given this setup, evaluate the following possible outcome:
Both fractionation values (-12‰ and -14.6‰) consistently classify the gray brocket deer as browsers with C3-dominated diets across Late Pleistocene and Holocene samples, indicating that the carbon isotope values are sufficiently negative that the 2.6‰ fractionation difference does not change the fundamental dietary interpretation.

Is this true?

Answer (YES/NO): YES